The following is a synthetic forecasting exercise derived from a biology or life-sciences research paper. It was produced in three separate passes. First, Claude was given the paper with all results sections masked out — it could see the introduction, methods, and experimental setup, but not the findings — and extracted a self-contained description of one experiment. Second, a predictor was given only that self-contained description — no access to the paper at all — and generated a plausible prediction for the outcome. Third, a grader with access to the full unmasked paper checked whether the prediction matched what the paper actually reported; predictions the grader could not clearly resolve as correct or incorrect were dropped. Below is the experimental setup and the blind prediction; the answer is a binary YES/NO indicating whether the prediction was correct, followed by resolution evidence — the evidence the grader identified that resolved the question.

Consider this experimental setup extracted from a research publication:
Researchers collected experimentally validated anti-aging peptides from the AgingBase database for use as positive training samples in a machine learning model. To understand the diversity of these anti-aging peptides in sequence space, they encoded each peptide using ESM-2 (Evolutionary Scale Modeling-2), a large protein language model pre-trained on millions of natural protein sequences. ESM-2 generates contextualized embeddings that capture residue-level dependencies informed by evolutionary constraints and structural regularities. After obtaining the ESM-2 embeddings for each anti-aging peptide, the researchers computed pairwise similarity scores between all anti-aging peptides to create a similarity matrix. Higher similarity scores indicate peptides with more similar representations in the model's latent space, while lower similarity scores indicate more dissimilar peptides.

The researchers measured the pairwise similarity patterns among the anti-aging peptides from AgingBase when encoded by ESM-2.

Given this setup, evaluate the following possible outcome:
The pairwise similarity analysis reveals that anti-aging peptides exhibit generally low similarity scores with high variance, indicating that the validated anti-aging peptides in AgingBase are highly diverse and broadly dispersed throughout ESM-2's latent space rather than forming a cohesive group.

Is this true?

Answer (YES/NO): YES